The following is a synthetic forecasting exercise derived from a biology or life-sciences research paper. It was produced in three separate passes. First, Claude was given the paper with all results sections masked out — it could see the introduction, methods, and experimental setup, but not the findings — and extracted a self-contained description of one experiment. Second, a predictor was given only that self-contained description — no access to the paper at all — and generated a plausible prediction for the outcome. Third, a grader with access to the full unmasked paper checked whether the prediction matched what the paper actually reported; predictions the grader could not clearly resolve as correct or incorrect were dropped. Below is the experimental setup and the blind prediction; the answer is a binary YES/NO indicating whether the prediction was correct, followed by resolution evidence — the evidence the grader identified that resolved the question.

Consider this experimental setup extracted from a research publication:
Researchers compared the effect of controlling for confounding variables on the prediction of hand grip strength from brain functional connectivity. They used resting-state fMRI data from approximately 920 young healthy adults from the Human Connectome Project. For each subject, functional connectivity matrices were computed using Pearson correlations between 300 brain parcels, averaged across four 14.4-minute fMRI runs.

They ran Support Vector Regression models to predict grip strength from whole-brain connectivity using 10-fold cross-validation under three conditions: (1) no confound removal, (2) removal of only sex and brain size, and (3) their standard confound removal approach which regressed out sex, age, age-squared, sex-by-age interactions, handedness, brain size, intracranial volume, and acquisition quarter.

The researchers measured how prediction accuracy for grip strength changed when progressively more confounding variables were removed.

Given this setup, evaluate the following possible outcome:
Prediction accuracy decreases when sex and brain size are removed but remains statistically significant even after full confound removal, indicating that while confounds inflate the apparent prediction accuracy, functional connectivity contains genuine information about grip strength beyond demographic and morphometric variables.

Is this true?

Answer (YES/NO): NO